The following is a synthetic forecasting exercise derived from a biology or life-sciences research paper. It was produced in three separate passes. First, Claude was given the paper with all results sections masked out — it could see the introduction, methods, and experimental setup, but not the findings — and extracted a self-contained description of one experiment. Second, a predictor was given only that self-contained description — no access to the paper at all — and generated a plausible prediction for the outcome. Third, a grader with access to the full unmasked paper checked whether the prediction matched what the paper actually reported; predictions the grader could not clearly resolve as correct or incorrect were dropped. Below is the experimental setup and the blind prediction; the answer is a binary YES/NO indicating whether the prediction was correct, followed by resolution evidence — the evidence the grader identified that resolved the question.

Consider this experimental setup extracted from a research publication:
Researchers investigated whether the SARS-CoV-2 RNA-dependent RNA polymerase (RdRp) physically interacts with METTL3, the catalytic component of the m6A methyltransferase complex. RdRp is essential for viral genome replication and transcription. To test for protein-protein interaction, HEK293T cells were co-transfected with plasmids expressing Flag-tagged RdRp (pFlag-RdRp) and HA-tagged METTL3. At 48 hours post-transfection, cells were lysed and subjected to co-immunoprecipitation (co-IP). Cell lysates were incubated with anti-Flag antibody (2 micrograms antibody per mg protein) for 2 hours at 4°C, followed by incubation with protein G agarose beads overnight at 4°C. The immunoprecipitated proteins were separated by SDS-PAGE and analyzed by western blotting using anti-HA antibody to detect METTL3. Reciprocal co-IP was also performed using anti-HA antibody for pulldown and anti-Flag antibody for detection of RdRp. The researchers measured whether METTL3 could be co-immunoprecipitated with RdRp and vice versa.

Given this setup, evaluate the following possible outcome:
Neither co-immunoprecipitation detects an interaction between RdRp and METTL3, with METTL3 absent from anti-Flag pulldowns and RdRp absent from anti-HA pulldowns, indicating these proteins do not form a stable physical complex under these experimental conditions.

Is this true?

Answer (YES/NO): NO